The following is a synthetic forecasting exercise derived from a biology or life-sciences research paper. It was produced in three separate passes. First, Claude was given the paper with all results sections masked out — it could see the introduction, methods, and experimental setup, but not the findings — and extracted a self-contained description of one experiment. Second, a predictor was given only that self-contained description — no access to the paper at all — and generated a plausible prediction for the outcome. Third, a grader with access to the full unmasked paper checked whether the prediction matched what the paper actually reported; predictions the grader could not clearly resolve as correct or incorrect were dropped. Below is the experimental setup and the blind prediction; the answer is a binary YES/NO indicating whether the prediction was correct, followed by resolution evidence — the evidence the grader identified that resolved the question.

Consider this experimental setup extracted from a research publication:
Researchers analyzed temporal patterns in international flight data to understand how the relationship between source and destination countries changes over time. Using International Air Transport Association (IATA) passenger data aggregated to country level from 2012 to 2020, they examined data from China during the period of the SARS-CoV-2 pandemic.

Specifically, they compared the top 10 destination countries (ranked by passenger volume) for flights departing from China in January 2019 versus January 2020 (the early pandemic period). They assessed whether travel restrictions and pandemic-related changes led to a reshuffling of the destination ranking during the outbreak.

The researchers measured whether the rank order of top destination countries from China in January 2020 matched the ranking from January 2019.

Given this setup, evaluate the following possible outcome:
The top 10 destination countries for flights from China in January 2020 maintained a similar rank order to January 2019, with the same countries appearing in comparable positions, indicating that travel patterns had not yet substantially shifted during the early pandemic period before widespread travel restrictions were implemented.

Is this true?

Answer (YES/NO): NO